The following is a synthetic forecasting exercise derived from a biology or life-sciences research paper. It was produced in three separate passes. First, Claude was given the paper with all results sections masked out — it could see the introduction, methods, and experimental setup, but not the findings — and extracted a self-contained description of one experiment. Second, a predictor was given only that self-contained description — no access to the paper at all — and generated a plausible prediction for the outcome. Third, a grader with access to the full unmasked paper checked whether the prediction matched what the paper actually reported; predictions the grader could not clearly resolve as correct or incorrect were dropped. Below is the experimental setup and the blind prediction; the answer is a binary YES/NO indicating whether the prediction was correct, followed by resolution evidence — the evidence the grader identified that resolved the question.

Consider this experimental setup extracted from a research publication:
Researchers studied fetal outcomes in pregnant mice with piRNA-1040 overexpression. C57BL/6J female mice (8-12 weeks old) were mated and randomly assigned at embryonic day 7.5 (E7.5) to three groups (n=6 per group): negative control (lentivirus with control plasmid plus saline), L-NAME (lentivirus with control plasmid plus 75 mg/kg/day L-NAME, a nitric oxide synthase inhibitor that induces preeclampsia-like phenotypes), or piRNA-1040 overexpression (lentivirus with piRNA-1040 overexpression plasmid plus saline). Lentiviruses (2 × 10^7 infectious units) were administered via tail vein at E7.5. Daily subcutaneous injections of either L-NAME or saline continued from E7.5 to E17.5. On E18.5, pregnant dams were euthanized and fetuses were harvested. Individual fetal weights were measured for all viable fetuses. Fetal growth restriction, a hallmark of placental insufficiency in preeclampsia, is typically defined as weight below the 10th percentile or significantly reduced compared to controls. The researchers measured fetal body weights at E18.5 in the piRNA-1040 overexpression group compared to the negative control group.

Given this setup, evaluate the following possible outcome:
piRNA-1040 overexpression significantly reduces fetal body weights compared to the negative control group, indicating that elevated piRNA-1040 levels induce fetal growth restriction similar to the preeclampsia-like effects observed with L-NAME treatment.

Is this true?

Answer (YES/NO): YES